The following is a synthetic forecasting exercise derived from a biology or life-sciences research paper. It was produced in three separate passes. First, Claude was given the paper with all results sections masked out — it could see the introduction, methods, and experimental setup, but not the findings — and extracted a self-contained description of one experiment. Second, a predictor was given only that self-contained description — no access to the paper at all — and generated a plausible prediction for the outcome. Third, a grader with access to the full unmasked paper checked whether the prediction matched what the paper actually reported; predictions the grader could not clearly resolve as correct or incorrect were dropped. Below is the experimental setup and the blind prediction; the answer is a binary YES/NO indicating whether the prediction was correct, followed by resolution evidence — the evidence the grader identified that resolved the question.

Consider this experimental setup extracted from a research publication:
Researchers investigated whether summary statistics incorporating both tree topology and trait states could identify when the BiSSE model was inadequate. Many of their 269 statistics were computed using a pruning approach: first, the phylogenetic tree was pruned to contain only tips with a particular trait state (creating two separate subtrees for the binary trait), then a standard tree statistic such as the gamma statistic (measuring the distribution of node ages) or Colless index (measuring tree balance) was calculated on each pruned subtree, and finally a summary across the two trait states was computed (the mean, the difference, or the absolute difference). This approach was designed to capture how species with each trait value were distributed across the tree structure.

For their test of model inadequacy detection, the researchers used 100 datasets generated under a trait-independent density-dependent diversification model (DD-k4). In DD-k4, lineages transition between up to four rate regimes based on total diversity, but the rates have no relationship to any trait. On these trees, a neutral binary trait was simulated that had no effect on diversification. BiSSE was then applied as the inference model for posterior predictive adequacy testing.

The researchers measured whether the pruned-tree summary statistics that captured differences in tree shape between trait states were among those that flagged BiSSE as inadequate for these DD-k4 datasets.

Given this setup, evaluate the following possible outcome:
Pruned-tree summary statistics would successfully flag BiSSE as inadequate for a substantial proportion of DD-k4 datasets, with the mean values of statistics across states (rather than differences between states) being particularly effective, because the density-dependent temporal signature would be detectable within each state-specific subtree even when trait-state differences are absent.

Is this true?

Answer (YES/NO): NO